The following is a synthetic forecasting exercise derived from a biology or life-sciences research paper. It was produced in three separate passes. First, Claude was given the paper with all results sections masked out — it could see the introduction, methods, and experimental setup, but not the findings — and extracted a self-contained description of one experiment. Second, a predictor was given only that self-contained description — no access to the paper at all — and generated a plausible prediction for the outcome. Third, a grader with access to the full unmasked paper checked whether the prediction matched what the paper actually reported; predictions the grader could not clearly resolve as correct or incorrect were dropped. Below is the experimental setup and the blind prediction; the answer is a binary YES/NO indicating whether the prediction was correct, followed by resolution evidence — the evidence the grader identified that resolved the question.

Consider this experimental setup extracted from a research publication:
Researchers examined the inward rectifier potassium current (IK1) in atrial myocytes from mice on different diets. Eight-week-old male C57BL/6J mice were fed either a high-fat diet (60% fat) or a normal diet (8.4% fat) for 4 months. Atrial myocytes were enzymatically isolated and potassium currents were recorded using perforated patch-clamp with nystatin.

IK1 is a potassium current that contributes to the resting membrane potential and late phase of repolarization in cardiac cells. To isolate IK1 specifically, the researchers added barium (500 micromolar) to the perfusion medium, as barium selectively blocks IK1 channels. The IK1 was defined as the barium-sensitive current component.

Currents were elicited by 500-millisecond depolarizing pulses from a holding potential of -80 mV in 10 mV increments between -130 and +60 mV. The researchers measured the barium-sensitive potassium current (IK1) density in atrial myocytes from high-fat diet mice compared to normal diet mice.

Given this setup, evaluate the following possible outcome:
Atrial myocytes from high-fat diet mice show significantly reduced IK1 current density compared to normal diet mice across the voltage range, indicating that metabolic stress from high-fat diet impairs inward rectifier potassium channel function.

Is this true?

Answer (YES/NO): YES